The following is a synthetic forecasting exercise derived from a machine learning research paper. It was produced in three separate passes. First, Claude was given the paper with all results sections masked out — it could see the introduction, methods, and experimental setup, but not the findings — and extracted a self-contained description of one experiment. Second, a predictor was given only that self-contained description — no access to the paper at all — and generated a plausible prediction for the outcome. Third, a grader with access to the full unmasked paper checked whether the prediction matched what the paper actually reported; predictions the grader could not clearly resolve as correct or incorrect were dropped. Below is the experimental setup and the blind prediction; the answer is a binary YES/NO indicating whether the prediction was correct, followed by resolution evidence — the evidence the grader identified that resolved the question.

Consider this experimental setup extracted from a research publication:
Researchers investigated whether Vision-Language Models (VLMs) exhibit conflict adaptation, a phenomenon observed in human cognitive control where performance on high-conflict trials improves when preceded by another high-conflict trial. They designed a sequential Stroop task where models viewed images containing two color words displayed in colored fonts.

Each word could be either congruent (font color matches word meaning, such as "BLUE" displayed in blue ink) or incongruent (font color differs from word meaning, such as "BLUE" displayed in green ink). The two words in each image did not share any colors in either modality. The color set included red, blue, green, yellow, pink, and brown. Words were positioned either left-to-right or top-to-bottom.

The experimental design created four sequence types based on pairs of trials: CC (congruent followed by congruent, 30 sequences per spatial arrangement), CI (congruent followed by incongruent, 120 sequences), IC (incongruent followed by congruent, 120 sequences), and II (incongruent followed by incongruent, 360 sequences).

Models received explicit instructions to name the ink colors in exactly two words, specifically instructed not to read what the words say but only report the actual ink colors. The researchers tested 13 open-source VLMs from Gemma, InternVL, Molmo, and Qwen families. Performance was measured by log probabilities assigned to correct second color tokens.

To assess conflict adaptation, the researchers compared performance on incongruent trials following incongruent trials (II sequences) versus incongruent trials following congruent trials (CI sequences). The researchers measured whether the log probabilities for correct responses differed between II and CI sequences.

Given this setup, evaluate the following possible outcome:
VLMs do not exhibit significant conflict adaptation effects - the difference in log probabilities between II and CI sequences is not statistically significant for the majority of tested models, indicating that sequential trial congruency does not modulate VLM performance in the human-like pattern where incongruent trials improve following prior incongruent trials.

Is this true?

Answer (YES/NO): NO